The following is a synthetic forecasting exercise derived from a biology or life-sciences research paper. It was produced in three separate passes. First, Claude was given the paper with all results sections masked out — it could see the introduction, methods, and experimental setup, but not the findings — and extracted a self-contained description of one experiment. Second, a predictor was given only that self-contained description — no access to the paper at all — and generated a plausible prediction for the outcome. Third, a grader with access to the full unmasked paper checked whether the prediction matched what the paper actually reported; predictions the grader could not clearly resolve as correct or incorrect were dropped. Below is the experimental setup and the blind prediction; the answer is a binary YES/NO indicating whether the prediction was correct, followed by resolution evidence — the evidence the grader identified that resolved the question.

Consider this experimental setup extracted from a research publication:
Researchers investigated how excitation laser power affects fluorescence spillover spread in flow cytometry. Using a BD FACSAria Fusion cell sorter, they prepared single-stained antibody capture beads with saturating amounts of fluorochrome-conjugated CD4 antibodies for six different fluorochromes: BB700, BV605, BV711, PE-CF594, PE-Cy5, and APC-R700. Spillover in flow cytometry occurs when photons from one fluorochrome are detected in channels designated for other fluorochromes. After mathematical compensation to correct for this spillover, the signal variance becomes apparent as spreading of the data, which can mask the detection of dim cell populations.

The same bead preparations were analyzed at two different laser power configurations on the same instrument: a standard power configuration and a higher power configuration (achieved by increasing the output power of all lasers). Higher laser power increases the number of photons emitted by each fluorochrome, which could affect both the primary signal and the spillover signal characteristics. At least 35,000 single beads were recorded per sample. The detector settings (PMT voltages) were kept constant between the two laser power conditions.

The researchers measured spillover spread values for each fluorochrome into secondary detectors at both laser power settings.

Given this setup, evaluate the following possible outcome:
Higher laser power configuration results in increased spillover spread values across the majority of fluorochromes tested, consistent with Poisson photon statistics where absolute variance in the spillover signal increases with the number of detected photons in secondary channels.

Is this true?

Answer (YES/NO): NO